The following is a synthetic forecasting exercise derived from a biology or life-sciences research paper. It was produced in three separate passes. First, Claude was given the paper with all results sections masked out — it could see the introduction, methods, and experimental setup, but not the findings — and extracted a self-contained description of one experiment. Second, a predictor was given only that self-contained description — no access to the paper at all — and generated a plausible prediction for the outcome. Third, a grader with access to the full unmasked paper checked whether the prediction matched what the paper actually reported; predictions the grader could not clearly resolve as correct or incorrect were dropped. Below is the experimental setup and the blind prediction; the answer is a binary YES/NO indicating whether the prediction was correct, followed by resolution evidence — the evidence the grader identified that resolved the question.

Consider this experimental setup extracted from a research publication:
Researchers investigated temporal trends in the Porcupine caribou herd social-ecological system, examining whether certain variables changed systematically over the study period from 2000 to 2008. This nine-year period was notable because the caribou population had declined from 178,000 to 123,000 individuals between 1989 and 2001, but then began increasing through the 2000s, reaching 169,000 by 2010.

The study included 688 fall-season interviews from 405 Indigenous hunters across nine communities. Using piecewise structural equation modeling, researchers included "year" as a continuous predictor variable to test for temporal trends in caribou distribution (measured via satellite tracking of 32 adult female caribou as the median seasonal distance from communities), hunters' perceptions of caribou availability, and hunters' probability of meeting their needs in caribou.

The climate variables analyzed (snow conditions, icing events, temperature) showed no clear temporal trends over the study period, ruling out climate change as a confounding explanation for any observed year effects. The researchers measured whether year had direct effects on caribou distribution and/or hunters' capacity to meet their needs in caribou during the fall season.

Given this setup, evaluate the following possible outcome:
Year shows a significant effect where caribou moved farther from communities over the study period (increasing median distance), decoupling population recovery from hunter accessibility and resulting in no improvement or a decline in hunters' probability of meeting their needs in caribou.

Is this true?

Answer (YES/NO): NO